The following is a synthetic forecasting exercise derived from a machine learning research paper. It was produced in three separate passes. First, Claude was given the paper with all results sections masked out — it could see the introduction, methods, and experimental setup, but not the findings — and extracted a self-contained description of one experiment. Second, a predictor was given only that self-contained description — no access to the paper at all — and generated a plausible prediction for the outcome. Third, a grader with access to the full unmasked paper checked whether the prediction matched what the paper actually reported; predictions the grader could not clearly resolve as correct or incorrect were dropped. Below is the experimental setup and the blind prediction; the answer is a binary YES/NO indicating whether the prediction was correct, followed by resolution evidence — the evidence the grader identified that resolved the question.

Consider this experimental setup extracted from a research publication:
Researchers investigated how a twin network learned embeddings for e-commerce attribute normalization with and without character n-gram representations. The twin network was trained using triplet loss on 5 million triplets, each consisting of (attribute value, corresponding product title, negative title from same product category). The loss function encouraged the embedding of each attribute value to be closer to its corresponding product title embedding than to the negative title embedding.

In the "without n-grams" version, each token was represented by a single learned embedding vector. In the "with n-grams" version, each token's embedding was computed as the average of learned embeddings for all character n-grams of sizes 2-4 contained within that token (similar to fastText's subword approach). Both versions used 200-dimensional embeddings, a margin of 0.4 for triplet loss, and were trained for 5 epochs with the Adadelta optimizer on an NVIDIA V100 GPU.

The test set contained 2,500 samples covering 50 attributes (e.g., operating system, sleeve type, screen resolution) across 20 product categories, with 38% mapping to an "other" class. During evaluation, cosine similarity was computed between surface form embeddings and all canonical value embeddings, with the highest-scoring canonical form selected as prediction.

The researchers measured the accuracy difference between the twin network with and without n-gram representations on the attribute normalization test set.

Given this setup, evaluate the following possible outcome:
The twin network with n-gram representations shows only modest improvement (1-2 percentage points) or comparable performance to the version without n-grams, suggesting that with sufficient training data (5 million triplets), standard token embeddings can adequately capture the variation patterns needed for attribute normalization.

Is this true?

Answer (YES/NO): NO